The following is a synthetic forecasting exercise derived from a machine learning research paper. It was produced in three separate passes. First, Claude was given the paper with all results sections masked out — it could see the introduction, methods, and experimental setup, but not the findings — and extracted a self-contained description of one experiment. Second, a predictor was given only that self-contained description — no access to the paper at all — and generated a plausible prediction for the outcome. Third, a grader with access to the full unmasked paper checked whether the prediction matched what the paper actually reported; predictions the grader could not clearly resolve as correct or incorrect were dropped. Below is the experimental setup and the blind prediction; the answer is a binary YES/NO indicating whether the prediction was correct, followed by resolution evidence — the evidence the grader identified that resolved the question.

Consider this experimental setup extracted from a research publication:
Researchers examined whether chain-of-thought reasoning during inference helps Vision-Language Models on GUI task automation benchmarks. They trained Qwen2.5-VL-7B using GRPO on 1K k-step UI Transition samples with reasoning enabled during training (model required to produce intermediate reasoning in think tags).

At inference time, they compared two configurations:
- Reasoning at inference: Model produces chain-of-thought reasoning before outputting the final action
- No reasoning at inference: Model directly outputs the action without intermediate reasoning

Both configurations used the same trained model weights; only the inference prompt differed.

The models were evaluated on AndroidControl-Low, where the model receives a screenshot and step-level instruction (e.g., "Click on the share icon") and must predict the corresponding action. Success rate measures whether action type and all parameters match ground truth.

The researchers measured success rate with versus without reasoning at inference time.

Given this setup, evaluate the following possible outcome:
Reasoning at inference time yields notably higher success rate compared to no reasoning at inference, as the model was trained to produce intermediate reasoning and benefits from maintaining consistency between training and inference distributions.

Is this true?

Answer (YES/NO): NO